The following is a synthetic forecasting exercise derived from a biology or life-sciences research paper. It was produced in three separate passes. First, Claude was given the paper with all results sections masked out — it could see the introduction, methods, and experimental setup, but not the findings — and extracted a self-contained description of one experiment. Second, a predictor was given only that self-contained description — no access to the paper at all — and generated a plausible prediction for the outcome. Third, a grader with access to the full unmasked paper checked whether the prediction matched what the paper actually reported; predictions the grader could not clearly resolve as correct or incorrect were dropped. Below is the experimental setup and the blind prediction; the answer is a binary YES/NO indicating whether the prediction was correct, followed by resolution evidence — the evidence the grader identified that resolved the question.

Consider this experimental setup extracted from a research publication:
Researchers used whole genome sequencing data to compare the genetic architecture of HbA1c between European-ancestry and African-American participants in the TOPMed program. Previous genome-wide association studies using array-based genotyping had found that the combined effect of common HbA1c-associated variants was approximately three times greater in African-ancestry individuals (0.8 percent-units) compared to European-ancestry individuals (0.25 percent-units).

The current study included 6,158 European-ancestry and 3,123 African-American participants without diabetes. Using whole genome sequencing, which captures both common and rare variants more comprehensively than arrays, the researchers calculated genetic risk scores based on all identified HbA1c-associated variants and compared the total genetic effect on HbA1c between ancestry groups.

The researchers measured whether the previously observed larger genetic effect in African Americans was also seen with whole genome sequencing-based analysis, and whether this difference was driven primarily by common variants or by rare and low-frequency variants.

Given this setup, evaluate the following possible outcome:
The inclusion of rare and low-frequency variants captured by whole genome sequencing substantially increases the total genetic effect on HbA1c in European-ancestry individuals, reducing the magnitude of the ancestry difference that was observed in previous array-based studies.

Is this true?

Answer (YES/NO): NO